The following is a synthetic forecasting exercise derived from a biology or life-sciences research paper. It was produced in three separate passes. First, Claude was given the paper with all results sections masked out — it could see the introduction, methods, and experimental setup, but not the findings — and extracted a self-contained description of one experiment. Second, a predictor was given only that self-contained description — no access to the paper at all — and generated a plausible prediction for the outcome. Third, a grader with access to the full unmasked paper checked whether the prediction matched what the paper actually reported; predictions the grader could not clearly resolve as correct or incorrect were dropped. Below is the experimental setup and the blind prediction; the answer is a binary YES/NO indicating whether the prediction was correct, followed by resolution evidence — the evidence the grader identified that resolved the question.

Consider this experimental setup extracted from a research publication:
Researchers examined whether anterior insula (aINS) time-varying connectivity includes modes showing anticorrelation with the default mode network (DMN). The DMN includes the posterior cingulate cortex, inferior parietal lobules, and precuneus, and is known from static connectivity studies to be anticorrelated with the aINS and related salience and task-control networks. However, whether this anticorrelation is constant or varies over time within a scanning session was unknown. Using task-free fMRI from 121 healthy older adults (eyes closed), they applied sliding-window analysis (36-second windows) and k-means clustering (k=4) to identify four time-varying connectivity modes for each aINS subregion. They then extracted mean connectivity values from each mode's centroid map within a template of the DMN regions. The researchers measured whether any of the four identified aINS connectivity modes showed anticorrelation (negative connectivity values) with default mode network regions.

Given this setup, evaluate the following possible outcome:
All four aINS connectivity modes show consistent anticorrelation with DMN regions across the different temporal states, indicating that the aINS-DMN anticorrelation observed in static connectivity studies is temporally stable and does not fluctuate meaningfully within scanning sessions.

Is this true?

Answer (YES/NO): NO